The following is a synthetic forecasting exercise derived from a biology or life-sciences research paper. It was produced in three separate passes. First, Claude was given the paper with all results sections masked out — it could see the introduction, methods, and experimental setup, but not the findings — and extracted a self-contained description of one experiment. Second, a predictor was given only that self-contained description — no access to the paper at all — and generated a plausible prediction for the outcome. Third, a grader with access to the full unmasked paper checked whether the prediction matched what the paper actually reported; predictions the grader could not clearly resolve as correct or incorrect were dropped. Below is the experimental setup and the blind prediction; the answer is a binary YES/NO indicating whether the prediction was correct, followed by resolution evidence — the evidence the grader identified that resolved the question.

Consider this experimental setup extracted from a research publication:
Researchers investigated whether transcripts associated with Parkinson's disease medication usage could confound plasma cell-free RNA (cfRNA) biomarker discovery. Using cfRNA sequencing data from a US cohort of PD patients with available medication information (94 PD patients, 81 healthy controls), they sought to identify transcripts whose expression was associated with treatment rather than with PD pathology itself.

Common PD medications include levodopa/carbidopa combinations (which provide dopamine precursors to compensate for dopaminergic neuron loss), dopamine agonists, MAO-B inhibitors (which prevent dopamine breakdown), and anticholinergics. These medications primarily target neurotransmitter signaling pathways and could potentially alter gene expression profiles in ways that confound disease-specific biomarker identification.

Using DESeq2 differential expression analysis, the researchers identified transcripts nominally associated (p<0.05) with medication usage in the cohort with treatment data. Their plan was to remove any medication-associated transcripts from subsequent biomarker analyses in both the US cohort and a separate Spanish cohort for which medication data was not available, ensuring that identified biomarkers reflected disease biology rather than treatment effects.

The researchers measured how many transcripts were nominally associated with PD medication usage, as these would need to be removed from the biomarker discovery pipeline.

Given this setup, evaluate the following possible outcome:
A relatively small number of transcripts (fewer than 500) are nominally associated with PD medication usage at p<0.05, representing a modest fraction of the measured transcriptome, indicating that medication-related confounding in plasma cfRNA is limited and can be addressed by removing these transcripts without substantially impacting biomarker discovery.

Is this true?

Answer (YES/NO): NO